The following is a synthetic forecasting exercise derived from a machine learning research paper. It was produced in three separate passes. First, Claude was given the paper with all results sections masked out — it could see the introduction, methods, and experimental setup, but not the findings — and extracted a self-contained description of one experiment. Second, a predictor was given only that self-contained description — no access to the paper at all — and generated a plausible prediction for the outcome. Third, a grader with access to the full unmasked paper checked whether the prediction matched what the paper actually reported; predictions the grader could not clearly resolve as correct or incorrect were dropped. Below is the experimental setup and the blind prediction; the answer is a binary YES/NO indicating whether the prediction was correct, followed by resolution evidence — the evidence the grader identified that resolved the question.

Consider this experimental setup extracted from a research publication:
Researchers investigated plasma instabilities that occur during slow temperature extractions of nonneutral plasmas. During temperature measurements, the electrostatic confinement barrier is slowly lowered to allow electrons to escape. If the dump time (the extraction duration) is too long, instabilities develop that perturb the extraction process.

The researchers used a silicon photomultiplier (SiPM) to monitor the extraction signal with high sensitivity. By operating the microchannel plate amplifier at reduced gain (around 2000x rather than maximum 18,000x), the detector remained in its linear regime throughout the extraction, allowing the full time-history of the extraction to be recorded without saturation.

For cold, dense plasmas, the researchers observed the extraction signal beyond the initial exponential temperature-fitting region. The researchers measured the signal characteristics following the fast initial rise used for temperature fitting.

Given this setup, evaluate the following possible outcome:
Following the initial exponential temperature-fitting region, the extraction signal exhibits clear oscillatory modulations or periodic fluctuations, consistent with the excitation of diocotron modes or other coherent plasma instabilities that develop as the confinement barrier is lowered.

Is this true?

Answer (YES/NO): YES